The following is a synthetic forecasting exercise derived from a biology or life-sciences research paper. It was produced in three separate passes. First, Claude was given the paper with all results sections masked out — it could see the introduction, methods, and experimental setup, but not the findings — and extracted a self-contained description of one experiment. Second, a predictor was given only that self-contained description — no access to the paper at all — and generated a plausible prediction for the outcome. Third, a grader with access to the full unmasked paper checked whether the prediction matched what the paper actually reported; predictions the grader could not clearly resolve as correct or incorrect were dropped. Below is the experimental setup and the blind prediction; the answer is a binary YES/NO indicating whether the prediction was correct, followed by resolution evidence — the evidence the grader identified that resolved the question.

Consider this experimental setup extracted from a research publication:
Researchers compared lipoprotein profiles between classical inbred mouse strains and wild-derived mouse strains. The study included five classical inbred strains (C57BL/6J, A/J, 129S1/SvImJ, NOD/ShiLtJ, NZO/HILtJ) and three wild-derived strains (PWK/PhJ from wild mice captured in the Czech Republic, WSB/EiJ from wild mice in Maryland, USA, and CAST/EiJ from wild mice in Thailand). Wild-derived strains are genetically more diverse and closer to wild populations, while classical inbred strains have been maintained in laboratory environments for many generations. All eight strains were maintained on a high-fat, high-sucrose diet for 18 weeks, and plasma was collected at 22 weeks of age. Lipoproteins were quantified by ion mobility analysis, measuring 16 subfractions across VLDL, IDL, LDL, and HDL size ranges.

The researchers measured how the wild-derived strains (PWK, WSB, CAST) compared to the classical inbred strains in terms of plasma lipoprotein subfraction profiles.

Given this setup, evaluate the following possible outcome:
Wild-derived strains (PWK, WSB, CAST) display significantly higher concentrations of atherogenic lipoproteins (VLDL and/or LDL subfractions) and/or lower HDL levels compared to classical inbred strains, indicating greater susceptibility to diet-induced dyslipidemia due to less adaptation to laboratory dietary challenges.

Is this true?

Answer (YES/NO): NO